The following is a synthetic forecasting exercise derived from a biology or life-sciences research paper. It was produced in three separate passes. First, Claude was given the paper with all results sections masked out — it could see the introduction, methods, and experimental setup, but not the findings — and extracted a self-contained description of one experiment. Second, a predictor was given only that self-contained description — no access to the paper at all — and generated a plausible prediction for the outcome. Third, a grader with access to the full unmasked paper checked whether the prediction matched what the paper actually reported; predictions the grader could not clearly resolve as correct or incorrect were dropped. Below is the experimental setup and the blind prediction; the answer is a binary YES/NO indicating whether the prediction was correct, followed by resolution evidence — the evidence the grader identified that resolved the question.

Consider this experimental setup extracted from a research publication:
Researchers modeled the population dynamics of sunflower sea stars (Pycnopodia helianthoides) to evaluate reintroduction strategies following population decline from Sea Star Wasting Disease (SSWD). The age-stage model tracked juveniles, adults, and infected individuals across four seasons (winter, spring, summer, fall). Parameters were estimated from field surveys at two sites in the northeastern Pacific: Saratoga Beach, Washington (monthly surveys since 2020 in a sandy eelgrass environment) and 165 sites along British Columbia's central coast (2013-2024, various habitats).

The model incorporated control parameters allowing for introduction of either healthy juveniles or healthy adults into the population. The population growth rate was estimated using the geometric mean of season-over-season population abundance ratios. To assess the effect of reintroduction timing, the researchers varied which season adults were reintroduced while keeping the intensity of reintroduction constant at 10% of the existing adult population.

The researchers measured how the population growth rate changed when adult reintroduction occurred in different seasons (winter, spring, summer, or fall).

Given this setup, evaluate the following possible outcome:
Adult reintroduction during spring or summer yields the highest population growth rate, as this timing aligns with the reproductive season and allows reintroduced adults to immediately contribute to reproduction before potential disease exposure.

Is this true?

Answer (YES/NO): YES